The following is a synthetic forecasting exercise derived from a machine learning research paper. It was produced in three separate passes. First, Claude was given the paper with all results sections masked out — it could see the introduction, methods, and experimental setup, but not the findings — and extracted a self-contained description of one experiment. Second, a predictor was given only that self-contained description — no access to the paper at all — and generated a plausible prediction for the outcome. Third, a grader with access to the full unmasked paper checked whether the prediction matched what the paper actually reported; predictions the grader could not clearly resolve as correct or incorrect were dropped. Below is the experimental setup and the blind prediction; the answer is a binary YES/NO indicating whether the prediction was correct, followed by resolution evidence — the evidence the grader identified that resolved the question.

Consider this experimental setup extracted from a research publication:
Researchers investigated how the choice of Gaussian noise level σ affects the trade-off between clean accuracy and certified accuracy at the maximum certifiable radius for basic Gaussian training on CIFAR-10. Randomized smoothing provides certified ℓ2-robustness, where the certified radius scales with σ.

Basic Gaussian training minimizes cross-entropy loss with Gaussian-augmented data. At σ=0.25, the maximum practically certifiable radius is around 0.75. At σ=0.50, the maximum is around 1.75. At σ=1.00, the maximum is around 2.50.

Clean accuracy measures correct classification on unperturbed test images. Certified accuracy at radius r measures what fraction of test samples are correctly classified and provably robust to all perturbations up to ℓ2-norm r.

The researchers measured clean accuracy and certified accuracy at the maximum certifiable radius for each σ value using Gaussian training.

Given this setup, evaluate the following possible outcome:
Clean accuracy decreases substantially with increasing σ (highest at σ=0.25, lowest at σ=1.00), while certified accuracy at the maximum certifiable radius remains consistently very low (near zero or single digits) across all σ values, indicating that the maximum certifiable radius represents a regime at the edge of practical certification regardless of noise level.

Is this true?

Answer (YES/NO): NO